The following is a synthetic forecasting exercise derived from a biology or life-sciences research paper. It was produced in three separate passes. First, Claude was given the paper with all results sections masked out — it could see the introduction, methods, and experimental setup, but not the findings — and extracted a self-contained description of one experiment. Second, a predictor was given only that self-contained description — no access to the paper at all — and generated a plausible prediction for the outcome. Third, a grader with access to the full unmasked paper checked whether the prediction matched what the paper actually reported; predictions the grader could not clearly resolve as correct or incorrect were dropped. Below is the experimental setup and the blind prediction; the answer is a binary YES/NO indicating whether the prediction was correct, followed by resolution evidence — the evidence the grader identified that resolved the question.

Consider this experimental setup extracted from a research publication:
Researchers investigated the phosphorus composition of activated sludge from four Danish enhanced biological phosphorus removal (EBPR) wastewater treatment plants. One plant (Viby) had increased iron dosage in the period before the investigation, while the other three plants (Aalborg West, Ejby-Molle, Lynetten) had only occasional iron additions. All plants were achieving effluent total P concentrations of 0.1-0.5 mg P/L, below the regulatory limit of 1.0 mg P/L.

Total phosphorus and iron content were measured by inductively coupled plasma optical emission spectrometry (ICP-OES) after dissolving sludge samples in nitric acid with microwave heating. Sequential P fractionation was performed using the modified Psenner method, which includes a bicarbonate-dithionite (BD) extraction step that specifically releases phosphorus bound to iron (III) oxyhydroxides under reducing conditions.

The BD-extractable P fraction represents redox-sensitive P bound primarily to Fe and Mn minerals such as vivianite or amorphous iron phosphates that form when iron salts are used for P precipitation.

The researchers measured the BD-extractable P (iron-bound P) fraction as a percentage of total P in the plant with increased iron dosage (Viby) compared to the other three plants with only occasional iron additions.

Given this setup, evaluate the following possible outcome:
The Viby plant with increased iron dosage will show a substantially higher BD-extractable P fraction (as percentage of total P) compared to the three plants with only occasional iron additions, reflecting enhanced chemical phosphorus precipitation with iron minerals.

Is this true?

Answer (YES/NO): YES